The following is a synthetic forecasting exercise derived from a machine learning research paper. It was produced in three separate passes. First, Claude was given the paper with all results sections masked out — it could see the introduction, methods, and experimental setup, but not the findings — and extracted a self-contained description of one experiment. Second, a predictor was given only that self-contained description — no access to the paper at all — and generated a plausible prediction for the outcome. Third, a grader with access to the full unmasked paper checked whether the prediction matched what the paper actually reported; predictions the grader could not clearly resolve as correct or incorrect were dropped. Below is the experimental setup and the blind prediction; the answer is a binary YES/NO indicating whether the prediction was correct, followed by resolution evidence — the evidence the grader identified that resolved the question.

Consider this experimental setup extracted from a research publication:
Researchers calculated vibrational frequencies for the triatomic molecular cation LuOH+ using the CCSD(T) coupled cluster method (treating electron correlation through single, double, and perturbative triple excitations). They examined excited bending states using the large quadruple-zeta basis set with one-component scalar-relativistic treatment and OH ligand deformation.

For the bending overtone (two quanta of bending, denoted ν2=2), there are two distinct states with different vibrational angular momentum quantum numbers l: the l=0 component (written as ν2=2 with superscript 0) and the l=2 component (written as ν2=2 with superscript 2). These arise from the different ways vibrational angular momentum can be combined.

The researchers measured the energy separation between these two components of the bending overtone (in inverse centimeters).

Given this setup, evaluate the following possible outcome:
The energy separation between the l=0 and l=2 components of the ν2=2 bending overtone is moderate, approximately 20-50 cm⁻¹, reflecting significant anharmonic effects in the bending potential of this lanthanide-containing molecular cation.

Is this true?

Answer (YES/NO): YES